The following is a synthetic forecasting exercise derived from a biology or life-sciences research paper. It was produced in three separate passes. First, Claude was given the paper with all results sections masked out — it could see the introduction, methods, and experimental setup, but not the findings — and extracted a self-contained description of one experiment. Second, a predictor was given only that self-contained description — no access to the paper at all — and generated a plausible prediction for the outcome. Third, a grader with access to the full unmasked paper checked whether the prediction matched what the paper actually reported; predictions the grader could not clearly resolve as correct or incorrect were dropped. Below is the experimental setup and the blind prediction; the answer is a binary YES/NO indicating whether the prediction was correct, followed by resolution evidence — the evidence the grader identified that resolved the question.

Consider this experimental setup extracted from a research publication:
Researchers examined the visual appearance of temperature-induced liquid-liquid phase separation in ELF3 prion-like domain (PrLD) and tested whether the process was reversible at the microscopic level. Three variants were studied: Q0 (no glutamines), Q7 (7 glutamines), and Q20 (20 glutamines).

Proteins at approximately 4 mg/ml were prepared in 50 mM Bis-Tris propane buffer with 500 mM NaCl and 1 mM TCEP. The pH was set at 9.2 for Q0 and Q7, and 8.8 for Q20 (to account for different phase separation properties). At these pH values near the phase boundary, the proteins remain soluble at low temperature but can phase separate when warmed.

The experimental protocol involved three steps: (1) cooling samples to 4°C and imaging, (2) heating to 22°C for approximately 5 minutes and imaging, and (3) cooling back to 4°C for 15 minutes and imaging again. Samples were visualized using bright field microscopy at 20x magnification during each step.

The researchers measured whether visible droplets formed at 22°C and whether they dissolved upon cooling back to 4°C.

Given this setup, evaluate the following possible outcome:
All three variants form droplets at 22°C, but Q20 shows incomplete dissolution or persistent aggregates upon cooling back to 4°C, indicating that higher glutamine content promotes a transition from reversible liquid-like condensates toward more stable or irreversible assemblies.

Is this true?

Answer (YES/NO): NO